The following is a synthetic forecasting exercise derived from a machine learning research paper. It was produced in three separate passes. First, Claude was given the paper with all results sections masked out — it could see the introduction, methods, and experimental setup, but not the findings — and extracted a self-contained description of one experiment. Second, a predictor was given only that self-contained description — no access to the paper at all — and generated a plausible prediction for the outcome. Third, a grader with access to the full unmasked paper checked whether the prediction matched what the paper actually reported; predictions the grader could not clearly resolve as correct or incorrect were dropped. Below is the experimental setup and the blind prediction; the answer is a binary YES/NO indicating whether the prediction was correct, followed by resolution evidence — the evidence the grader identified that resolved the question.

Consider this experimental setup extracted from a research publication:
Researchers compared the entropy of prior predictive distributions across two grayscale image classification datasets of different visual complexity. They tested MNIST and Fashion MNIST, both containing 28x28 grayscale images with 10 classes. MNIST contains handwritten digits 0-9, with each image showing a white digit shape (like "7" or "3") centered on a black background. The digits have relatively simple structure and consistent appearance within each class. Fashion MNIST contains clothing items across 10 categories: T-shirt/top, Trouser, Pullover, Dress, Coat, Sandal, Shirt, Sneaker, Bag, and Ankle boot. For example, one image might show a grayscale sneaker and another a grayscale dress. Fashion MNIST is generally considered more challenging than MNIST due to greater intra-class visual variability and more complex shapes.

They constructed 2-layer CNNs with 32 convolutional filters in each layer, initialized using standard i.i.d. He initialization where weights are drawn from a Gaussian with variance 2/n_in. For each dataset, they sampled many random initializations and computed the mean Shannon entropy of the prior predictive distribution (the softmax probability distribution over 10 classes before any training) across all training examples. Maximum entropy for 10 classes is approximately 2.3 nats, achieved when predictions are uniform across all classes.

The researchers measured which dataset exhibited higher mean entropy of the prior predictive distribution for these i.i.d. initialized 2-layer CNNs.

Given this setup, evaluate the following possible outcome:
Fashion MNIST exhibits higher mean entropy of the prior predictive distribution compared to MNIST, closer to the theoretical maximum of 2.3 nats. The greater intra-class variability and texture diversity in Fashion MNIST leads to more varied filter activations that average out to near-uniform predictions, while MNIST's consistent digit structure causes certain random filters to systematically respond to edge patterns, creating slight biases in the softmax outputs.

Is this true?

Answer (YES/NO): NO